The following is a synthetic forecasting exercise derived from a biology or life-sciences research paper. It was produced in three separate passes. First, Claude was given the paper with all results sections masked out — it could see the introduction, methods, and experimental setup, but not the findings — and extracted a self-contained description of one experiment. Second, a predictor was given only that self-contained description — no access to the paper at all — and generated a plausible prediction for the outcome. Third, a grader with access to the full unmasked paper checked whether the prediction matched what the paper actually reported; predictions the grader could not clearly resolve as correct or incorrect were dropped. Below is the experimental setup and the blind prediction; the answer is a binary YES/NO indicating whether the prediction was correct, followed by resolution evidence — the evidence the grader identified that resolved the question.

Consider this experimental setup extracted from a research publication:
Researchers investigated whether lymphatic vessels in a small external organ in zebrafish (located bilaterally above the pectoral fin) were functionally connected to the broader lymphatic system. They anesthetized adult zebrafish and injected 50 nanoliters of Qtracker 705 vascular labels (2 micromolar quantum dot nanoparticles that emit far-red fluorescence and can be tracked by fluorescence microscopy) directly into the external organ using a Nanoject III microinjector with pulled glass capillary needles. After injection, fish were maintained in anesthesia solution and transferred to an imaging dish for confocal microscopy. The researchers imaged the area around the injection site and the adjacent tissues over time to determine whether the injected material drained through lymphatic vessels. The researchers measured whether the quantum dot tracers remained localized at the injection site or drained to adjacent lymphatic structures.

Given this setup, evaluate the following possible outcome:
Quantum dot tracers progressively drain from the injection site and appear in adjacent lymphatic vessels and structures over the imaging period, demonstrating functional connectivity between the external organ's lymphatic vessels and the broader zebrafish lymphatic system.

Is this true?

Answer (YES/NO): YES